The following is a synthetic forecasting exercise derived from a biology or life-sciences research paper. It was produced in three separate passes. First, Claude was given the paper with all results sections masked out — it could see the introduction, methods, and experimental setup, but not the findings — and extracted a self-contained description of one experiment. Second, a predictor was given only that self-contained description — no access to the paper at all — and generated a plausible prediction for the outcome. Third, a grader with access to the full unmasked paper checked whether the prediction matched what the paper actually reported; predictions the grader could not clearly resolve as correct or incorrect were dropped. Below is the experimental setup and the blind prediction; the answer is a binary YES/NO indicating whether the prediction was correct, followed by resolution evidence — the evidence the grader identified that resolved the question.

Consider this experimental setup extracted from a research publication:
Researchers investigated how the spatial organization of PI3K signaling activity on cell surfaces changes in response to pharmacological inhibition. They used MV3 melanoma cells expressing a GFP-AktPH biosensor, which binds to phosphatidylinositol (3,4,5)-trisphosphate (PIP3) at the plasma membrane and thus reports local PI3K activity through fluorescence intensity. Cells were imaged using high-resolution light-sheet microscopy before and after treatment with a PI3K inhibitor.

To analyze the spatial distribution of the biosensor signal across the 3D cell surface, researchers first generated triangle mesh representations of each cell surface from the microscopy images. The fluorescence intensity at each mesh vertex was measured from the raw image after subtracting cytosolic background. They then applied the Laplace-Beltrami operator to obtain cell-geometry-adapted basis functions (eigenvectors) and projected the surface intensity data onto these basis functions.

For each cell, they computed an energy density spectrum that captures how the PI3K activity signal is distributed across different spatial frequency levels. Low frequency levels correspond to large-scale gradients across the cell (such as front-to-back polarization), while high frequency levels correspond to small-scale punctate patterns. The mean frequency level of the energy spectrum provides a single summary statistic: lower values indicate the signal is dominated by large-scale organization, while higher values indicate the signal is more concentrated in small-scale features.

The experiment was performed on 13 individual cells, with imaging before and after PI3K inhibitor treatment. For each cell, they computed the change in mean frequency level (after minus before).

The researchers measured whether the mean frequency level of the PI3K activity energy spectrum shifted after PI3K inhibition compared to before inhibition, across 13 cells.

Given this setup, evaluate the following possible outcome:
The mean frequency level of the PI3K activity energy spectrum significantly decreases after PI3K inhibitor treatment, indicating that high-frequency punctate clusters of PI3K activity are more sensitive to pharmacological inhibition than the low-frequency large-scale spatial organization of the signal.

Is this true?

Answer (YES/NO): NO